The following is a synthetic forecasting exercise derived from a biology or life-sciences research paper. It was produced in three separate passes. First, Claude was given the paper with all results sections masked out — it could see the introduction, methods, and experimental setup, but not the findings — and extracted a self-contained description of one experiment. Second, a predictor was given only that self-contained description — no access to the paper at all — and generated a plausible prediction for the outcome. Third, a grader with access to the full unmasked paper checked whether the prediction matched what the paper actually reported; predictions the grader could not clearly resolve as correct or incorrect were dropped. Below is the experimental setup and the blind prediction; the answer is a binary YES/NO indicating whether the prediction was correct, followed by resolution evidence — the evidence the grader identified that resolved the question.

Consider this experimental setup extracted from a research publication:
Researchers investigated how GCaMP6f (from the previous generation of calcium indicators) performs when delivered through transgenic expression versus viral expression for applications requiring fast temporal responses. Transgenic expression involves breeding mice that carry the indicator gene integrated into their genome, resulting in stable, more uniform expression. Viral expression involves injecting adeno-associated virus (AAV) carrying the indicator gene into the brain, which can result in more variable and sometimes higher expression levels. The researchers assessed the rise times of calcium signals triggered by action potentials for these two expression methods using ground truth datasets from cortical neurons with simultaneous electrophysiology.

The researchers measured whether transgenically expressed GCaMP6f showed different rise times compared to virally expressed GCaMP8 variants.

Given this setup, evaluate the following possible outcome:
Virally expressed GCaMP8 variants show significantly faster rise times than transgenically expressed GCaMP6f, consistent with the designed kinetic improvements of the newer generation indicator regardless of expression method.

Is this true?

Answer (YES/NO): YES